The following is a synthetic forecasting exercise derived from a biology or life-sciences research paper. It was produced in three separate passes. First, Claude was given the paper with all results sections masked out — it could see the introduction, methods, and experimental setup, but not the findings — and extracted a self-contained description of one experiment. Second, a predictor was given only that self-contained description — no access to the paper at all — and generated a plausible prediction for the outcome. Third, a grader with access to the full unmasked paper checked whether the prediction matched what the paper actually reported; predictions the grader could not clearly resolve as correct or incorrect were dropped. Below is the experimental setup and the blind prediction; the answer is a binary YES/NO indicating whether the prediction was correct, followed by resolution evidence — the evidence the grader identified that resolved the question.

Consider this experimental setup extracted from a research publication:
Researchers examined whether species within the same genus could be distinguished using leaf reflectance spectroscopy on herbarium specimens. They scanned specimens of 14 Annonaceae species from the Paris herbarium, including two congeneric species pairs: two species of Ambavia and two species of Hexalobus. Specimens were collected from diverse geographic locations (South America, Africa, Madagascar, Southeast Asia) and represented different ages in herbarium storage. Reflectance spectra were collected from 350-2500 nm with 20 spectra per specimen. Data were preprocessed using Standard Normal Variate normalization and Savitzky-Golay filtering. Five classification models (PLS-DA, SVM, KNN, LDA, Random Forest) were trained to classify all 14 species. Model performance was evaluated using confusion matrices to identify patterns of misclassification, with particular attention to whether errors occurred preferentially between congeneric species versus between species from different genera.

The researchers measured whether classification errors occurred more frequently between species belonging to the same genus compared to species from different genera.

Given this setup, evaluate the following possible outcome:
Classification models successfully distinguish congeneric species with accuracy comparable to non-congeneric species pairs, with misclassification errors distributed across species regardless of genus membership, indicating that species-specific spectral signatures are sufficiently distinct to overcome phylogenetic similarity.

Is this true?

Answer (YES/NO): NO